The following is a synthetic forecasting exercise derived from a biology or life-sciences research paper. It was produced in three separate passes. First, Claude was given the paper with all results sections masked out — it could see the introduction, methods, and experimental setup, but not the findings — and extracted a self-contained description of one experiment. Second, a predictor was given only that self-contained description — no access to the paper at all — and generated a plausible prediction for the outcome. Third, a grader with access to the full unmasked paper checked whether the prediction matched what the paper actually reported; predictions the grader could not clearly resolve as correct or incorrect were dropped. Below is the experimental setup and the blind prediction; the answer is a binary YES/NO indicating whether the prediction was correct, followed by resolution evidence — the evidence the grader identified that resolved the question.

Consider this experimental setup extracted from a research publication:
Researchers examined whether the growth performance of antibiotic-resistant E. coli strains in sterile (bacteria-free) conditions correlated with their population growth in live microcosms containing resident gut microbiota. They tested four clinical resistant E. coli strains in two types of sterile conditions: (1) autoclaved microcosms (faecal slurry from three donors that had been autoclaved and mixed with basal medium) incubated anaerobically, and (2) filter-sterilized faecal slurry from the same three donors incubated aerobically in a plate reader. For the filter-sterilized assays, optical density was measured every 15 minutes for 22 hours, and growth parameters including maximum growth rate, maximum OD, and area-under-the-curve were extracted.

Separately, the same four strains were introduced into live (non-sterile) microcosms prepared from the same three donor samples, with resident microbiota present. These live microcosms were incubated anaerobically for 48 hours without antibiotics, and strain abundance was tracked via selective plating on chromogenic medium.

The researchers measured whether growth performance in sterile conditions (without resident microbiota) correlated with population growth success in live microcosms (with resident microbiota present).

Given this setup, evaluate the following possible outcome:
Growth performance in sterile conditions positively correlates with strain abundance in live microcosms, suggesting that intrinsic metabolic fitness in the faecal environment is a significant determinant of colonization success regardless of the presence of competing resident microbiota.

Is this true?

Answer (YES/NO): YES